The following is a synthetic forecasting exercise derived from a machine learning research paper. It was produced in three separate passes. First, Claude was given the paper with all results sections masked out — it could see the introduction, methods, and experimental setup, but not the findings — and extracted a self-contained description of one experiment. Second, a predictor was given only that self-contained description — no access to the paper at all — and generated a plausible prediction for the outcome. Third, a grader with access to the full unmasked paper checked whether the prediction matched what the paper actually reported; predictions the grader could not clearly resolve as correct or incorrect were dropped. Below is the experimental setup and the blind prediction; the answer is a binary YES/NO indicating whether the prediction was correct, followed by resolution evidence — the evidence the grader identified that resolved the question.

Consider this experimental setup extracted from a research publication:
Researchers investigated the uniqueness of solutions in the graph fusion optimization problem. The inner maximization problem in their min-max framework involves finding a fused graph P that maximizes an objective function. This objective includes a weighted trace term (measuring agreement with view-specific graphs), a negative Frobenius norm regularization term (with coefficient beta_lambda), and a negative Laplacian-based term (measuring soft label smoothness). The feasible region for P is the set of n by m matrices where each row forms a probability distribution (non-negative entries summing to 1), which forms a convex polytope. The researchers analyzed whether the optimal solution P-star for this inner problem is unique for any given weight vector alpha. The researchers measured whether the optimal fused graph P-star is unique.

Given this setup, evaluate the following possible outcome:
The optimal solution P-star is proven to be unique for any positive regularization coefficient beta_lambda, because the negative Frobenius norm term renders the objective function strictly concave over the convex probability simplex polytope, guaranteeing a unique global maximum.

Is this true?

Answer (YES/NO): YES